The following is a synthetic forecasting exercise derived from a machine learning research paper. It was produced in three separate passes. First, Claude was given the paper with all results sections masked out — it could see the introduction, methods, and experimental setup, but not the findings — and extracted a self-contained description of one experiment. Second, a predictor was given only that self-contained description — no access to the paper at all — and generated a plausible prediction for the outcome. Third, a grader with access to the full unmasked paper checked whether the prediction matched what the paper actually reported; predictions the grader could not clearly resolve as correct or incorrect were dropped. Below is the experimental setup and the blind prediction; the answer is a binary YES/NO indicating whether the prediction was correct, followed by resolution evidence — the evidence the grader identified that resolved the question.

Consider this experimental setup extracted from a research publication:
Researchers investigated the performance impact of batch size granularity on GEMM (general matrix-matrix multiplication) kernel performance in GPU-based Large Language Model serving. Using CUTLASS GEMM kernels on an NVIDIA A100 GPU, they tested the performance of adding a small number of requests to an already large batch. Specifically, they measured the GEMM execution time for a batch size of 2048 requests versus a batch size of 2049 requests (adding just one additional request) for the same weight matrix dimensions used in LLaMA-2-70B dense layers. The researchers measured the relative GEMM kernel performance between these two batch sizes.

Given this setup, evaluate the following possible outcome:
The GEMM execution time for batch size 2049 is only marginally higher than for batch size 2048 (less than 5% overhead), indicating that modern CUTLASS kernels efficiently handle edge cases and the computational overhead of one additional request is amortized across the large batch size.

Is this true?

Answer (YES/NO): NO